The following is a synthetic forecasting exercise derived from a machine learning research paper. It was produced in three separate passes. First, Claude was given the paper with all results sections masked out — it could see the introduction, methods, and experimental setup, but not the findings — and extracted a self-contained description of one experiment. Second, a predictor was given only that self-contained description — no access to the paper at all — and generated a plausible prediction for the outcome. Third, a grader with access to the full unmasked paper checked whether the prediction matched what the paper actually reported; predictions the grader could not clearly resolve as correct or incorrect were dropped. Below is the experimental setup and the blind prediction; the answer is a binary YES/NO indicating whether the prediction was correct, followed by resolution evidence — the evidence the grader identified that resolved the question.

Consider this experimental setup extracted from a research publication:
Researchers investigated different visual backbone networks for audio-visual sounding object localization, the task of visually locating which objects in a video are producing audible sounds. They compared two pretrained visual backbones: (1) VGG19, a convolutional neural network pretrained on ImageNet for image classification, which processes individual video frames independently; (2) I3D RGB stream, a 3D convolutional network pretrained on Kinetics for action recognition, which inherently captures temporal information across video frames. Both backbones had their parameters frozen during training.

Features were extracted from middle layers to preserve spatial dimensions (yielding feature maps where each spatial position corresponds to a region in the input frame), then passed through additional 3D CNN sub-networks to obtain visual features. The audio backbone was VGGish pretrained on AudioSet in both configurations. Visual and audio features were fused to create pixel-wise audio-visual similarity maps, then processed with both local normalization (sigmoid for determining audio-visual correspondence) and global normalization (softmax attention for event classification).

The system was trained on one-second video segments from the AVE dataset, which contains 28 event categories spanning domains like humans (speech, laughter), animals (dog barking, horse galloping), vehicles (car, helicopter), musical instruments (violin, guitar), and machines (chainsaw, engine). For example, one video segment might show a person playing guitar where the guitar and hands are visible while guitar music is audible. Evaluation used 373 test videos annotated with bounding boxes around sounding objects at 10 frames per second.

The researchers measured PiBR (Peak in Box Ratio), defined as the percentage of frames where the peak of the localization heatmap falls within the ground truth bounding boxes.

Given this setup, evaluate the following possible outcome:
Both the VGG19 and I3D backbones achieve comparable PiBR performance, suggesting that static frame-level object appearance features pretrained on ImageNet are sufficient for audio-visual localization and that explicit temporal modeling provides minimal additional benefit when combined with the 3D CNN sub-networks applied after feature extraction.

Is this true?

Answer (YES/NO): NO